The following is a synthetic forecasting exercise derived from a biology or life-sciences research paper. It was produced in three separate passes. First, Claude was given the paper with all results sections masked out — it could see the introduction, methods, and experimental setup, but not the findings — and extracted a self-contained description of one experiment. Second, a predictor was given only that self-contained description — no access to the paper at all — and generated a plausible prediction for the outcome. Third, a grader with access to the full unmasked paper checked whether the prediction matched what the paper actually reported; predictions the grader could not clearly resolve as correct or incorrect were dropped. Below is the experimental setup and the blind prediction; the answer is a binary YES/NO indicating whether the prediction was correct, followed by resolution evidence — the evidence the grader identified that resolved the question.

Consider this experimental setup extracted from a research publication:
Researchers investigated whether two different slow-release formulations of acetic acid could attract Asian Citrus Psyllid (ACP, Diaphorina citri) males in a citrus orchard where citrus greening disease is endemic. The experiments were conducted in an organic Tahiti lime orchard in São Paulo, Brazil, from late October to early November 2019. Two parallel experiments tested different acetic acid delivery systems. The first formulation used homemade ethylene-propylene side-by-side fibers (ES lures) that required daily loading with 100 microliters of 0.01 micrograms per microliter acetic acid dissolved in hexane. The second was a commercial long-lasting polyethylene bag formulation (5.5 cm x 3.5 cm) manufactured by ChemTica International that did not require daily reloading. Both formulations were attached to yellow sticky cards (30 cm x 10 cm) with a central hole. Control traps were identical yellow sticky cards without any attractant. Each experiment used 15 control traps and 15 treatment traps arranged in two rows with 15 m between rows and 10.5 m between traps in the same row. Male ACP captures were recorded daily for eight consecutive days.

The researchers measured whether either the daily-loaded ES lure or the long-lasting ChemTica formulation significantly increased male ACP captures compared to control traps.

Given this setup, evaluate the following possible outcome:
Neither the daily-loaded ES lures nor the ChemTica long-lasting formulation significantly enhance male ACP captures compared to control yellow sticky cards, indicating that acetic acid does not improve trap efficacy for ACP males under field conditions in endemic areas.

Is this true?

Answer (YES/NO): YES